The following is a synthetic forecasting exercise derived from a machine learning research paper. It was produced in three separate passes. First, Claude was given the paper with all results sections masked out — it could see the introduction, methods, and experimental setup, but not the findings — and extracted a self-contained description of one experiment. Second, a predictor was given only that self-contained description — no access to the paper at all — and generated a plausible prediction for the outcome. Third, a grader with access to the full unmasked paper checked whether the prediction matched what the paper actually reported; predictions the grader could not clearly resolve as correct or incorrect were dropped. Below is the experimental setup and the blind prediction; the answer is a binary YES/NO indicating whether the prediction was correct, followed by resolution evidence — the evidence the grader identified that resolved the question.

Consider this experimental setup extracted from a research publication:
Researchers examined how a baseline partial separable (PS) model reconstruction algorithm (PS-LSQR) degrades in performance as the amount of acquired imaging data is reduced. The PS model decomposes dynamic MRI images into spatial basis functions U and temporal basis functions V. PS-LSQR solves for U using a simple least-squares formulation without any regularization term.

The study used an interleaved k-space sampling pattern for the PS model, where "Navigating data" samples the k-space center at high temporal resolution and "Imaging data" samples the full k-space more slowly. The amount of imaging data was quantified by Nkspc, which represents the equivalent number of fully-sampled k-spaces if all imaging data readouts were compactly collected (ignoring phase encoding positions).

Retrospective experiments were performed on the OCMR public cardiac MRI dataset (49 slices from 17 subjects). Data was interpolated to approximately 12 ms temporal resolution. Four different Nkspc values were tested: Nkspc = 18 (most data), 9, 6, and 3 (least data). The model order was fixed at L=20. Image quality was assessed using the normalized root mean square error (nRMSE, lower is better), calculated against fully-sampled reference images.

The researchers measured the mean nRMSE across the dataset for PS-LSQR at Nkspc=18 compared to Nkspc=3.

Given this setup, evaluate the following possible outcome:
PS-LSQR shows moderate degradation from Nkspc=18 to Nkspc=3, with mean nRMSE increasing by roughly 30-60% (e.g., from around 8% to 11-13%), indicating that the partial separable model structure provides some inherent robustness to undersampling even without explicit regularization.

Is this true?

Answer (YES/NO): NO